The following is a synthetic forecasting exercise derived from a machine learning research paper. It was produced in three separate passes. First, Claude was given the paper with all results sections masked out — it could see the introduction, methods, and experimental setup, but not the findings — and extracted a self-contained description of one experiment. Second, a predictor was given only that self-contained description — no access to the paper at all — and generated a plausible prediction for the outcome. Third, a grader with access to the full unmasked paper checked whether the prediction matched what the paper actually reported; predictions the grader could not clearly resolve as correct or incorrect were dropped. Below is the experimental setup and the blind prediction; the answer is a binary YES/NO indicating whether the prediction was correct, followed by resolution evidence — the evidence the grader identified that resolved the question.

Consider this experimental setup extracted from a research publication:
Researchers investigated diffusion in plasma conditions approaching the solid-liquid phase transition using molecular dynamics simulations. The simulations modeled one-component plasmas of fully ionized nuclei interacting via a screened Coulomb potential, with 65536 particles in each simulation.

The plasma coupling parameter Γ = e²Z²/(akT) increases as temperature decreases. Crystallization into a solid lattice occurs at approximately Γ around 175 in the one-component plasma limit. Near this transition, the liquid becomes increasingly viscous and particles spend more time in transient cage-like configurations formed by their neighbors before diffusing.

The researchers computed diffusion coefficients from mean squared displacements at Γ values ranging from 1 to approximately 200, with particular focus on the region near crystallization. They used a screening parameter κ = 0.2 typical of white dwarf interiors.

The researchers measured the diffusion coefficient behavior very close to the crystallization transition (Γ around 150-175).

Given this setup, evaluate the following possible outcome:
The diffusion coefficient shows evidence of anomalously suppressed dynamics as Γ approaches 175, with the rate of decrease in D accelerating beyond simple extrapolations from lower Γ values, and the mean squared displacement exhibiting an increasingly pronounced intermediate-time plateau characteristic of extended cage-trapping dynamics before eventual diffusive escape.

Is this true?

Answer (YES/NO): NO